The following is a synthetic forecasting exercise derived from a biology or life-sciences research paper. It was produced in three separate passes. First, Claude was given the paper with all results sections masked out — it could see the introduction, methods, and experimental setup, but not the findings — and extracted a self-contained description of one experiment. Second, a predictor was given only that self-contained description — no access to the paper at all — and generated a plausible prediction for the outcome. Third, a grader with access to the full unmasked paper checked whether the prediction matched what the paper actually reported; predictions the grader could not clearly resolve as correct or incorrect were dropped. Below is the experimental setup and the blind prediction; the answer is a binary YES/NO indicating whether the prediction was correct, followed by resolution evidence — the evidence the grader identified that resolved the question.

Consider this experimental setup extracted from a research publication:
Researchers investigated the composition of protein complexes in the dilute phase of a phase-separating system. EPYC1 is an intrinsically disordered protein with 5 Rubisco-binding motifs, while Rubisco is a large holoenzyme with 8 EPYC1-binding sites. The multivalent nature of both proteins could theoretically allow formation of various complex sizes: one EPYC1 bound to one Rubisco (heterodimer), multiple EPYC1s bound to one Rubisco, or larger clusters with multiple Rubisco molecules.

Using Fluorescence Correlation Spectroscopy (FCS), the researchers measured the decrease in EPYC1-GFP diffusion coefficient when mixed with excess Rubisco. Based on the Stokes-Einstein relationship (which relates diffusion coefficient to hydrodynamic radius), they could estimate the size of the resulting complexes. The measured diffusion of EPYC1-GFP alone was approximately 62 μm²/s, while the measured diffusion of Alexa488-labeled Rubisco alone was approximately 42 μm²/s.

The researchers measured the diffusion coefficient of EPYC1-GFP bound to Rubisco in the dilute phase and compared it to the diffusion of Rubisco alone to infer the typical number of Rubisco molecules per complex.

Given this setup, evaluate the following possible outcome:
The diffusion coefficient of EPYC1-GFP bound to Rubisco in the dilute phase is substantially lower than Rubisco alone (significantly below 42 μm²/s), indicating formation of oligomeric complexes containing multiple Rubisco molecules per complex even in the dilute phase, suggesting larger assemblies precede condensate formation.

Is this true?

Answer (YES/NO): NO